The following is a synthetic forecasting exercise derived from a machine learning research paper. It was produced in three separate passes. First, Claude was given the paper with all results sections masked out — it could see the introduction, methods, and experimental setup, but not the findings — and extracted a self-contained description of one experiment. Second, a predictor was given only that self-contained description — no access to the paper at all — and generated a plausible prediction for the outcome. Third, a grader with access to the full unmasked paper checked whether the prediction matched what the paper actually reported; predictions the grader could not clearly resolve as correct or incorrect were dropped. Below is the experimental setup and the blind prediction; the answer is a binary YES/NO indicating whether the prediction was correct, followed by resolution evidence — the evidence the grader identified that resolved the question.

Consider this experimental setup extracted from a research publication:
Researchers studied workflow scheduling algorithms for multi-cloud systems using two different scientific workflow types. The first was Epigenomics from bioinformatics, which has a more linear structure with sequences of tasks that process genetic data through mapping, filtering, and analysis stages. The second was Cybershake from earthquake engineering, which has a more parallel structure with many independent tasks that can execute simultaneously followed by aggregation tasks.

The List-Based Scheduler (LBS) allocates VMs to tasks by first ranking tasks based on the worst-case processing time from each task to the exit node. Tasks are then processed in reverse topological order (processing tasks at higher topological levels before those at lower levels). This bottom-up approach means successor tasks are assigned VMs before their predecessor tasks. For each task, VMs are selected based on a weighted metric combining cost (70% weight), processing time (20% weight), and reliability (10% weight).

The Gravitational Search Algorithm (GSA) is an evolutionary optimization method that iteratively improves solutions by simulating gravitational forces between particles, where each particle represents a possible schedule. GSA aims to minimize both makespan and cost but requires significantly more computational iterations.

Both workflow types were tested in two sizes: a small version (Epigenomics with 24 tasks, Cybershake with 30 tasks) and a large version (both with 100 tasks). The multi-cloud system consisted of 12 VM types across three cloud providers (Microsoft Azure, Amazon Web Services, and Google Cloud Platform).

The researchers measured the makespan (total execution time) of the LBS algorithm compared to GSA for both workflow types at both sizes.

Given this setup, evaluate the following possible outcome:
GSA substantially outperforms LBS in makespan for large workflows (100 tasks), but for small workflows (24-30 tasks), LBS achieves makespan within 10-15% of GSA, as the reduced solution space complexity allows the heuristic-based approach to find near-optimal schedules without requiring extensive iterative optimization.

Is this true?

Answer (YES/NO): NO